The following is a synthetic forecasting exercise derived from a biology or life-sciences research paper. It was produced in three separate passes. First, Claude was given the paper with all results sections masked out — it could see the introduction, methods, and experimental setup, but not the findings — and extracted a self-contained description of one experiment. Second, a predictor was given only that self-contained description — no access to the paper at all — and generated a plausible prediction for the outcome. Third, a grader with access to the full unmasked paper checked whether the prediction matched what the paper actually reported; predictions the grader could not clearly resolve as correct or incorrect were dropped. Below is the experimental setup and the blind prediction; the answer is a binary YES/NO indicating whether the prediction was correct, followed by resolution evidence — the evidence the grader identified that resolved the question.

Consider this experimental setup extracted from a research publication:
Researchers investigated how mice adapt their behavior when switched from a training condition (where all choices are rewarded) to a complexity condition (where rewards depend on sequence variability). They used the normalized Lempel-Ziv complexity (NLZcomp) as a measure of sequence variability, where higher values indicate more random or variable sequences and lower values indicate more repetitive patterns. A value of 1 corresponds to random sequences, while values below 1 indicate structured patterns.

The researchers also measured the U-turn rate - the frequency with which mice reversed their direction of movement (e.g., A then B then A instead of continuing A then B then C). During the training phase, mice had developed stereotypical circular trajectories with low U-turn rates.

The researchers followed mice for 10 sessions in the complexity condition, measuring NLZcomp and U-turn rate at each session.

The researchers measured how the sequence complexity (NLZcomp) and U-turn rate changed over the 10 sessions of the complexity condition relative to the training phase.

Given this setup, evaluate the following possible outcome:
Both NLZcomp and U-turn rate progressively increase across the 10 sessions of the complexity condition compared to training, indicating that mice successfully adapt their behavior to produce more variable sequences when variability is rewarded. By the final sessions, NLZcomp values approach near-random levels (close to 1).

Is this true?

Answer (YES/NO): NO